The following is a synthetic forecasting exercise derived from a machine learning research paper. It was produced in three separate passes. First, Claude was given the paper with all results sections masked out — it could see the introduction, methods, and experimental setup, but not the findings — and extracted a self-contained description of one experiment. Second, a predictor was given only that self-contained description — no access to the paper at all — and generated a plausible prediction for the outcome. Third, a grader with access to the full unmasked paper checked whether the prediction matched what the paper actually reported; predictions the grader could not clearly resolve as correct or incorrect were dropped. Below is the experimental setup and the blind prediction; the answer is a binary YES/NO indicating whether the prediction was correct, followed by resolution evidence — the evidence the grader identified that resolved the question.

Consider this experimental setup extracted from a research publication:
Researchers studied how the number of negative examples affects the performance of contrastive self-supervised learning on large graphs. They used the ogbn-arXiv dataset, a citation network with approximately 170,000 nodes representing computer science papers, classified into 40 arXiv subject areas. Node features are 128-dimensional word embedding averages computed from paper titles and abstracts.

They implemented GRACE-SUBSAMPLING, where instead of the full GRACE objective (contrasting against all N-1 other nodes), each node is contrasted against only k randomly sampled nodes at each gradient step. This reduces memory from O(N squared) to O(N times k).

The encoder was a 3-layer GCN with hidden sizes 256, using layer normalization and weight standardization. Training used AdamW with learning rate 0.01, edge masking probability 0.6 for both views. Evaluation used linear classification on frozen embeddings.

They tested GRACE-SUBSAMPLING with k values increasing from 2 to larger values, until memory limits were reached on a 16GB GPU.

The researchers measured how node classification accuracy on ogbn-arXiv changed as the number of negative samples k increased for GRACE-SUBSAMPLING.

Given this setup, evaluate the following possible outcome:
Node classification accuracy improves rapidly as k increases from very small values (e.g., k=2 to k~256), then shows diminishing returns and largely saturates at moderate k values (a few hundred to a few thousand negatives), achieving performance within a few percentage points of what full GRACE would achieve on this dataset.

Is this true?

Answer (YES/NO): NO